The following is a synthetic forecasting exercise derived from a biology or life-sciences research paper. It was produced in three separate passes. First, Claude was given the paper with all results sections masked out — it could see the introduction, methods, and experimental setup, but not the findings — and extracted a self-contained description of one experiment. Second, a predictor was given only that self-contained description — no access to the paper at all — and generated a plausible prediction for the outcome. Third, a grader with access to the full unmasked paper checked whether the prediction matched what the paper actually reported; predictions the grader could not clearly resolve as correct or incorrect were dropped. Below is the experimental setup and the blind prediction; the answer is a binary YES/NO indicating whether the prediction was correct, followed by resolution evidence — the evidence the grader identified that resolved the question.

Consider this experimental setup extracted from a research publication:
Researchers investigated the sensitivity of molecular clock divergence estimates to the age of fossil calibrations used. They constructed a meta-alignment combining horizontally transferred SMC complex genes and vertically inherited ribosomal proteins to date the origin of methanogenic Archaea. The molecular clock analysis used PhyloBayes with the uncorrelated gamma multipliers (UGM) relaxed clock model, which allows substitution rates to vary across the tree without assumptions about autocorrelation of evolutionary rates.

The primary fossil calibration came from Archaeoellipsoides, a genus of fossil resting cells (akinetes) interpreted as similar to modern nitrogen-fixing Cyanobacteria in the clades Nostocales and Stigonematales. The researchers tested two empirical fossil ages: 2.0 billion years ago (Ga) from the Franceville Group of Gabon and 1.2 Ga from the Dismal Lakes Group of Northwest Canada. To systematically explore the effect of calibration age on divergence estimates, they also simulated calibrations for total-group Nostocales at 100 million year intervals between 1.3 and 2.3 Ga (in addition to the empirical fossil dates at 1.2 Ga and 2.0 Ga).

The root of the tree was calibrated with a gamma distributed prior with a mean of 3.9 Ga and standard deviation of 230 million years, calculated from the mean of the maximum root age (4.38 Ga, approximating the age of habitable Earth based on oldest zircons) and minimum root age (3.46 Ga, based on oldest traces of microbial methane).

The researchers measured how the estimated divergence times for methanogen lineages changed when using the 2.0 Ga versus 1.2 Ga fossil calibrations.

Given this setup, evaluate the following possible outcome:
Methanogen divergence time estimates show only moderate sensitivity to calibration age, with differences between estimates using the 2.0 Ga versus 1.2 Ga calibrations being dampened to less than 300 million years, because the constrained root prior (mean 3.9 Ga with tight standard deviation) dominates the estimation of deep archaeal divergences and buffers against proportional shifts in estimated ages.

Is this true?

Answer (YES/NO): NO